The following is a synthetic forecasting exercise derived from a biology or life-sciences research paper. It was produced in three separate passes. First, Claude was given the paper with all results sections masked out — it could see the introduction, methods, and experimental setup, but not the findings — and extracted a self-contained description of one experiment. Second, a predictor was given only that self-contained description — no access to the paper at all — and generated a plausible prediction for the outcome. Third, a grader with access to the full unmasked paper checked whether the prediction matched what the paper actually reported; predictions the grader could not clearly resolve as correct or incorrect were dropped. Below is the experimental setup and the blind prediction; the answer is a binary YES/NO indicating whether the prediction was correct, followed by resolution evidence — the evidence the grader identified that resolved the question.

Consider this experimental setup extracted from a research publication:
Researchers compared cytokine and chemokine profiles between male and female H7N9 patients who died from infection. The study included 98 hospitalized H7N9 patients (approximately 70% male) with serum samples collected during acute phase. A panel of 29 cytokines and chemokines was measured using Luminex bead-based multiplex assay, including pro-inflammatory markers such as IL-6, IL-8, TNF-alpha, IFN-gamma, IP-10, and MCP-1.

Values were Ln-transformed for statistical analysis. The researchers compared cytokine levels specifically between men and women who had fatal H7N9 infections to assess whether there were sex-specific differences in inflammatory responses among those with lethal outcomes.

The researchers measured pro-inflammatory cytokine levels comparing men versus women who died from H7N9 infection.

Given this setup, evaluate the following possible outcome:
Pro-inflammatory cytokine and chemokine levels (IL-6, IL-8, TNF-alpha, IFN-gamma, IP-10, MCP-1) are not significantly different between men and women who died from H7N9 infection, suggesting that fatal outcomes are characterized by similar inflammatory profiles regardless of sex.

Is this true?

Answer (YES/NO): YES